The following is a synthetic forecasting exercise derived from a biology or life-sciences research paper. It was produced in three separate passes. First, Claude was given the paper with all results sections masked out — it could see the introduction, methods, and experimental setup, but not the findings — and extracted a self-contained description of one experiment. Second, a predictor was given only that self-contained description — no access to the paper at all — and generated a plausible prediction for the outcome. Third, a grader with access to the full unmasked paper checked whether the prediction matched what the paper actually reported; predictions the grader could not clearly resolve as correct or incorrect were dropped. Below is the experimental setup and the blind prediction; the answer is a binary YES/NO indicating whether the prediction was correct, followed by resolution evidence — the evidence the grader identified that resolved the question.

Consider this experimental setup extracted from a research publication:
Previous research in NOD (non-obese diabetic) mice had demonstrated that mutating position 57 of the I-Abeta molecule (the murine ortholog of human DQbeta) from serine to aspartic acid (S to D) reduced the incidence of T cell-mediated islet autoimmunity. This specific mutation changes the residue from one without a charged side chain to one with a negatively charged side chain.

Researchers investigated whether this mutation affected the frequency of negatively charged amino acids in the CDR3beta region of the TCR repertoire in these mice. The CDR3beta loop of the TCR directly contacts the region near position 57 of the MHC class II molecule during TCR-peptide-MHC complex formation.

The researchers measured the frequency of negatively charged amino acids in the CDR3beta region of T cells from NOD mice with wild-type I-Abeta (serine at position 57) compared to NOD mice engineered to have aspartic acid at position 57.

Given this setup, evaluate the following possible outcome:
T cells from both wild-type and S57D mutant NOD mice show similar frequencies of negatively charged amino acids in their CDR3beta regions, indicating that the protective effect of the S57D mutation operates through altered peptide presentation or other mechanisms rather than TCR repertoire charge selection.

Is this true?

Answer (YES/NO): NO